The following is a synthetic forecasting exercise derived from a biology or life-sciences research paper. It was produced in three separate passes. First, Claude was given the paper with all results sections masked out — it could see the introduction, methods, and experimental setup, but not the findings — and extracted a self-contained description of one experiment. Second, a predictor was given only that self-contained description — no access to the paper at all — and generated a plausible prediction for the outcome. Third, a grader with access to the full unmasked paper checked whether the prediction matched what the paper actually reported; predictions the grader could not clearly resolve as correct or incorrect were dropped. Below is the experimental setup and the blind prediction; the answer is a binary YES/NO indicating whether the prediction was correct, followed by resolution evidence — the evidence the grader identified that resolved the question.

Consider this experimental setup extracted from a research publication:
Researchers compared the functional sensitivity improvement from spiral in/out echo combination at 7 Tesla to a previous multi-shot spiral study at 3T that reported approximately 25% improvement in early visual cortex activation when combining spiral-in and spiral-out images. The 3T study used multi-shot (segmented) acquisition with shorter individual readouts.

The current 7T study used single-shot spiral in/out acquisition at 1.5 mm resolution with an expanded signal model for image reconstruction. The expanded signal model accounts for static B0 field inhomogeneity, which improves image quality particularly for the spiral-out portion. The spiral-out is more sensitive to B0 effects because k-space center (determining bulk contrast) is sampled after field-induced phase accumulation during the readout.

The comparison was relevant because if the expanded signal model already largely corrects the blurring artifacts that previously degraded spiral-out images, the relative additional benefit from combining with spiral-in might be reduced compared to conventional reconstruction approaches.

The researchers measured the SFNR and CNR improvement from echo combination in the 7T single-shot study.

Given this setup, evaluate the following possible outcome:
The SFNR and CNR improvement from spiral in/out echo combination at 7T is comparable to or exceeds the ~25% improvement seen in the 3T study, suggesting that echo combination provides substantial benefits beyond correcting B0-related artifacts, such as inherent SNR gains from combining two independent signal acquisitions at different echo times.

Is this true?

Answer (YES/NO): YES